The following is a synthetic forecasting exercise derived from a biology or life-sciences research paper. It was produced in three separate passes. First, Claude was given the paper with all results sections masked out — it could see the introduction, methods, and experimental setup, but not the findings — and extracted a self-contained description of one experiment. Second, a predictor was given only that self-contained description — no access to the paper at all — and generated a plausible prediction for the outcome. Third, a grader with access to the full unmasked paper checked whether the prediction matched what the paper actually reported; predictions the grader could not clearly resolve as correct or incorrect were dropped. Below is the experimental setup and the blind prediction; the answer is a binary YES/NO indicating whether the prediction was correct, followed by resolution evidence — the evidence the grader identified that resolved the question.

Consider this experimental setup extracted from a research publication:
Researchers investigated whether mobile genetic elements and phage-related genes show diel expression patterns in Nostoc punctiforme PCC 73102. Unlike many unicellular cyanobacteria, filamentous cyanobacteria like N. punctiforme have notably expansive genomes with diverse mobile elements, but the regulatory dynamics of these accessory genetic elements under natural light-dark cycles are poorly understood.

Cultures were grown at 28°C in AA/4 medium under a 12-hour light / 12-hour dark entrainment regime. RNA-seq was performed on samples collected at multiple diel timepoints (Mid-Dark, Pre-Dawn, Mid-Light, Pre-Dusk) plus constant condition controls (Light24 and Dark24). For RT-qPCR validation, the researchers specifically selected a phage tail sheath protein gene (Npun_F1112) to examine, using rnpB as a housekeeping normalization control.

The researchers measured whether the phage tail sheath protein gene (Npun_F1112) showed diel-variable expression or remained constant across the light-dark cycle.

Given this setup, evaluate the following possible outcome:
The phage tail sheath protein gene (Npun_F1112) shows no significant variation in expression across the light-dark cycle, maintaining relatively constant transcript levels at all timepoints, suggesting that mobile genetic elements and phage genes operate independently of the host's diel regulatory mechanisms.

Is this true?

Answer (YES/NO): NO